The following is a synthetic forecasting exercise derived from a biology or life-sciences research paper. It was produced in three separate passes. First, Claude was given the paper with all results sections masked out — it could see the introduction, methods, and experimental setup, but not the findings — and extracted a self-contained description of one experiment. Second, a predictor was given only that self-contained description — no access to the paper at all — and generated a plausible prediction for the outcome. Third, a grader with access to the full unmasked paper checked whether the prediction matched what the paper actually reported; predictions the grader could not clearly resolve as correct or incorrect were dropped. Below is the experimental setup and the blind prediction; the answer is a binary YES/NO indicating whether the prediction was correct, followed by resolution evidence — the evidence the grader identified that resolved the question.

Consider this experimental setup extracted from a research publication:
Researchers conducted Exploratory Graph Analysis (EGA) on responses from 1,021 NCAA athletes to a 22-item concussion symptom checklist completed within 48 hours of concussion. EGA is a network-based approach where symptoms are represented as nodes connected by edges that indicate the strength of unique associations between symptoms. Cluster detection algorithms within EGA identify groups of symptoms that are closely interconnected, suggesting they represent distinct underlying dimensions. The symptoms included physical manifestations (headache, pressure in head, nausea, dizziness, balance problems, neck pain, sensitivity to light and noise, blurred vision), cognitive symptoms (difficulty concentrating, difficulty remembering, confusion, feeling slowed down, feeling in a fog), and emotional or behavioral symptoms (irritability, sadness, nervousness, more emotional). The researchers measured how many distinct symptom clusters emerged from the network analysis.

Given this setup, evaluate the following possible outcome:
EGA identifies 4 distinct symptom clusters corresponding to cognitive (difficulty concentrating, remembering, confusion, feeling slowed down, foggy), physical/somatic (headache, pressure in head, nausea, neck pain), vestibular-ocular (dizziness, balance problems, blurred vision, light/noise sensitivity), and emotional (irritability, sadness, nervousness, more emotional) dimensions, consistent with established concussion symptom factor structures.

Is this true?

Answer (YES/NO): NO